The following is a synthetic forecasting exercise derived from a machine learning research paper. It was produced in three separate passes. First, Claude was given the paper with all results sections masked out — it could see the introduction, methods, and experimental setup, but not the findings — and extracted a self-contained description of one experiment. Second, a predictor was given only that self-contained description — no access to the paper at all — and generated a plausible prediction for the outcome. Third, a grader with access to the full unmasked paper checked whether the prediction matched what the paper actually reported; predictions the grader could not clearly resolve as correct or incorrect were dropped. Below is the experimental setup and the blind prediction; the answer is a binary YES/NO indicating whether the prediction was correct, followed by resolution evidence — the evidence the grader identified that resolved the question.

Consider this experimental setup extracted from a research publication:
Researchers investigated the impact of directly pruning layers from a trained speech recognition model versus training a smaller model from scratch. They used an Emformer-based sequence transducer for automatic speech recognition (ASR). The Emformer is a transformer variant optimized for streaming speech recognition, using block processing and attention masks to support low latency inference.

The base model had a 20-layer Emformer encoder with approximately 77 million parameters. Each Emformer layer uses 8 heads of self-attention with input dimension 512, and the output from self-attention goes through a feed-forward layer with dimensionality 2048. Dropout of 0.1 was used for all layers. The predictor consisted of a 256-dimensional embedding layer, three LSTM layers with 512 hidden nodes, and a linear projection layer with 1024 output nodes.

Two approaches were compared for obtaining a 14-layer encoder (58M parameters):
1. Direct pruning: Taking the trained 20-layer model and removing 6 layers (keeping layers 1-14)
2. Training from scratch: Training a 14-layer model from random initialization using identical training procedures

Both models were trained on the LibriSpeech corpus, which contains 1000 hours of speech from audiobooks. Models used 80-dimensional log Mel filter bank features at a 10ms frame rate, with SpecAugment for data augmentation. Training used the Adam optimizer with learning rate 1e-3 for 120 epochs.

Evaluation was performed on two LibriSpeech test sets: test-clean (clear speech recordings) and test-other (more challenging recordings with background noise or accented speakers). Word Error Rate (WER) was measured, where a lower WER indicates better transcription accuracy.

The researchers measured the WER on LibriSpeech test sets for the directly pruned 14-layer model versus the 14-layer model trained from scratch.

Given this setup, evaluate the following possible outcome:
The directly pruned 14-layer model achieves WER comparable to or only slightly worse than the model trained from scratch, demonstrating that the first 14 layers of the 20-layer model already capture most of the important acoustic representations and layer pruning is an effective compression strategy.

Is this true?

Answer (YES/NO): NO